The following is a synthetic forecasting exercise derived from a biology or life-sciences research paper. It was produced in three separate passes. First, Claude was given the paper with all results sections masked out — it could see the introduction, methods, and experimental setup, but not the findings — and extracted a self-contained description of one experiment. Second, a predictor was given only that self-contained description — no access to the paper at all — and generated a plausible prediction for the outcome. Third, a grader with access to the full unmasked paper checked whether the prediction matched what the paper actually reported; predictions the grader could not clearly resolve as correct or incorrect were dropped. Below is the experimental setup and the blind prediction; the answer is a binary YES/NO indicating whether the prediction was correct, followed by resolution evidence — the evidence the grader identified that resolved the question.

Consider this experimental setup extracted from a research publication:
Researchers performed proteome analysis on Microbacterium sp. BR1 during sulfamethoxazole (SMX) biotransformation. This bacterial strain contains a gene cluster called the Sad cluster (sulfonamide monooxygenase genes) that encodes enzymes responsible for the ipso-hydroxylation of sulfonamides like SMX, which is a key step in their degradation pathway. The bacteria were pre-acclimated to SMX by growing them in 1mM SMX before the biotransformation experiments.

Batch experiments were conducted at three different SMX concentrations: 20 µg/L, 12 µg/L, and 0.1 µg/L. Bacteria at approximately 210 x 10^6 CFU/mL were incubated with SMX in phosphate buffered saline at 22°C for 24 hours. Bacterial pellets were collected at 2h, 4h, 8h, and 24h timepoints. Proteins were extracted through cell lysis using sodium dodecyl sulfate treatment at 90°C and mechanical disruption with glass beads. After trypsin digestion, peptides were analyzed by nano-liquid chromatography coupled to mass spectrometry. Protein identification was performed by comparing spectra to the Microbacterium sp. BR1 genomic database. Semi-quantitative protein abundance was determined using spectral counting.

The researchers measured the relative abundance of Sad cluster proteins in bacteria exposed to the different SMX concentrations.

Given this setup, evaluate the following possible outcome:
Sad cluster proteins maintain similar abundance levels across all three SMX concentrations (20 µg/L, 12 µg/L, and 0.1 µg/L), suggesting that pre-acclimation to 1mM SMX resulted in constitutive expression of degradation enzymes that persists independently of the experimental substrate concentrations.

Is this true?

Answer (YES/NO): NO